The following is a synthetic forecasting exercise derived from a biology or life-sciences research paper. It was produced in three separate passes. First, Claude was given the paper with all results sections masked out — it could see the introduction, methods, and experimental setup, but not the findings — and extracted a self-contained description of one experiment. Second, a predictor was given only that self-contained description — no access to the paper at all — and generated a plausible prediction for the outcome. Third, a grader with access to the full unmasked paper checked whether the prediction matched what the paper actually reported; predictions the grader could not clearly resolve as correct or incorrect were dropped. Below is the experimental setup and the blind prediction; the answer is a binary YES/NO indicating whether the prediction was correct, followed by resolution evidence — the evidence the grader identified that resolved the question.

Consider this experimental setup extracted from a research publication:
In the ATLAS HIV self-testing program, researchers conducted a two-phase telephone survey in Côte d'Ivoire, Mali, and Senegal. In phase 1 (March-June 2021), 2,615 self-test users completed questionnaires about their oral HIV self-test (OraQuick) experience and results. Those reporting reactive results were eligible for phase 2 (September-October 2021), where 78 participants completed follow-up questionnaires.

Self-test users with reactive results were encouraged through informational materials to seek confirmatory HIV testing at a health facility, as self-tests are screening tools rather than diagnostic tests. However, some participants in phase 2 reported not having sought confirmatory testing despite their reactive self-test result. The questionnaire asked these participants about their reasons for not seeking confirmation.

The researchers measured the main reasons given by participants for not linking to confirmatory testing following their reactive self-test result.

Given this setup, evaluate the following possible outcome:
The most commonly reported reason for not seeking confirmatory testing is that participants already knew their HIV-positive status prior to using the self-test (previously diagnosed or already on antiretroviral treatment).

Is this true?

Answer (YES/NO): NO